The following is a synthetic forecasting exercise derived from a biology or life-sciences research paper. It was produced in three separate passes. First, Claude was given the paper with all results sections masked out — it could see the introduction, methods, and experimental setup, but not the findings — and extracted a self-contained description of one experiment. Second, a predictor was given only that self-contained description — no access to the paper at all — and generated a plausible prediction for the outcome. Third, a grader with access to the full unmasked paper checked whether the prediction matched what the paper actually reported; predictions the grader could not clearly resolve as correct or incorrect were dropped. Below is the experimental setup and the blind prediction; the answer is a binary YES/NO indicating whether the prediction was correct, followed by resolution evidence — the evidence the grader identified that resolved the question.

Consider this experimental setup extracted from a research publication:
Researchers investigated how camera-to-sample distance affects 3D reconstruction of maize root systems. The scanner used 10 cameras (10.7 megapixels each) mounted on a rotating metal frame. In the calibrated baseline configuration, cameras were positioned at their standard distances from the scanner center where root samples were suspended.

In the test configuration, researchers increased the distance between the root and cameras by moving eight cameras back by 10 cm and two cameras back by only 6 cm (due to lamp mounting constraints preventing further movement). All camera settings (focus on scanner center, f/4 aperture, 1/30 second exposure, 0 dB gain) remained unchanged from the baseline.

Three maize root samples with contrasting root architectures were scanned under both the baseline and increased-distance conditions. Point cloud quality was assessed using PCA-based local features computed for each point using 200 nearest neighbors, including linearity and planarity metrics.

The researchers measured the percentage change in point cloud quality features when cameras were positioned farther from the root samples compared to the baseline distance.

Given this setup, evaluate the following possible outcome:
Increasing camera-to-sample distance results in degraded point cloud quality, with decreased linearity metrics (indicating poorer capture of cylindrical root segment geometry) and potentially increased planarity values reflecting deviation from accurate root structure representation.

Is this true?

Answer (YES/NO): NO